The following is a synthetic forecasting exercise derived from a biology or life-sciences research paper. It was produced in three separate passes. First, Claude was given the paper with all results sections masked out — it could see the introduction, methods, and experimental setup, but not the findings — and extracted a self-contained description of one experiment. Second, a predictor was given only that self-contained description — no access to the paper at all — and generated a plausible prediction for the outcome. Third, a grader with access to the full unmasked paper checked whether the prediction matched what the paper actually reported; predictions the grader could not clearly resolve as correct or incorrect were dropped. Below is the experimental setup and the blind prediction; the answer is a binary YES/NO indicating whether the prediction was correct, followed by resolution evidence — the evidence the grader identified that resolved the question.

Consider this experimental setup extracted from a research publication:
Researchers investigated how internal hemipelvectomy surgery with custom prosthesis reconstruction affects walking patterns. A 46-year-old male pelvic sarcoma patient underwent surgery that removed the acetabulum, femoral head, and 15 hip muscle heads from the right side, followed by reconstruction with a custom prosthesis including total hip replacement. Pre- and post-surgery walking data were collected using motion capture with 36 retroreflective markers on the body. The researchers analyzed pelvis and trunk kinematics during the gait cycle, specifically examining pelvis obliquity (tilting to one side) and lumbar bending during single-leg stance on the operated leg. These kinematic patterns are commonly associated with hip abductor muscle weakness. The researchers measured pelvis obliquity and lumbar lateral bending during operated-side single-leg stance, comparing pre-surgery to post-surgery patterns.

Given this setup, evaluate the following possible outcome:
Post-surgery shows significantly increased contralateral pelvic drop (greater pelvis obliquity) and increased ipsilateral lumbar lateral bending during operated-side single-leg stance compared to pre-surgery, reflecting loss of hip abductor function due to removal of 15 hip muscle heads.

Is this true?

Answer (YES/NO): YES